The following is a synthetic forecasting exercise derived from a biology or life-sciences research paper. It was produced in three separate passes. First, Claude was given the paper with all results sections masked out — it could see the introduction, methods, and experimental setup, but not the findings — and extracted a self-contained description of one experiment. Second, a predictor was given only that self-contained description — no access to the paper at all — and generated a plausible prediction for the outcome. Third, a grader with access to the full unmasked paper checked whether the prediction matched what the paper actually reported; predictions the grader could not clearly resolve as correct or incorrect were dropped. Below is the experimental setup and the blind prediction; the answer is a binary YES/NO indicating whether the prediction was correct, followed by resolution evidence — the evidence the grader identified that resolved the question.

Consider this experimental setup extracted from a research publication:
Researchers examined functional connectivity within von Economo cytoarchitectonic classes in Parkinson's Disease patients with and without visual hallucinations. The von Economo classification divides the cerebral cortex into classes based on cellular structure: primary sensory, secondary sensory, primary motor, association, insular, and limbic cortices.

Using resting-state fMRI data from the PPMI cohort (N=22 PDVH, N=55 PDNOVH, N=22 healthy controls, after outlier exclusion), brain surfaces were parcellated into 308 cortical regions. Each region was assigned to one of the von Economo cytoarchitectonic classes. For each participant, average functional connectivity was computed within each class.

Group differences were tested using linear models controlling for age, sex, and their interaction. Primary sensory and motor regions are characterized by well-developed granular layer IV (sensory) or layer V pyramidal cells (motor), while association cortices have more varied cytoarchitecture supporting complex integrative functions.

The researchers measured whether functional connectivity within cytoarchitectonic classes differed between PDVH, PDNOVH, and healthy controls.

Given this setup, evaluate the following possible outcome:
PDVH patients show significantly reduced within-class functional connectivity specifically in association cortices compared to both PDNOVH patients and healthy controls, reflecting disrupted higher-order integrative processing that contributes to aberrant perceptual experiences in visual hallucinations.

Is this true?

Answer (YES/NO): NO